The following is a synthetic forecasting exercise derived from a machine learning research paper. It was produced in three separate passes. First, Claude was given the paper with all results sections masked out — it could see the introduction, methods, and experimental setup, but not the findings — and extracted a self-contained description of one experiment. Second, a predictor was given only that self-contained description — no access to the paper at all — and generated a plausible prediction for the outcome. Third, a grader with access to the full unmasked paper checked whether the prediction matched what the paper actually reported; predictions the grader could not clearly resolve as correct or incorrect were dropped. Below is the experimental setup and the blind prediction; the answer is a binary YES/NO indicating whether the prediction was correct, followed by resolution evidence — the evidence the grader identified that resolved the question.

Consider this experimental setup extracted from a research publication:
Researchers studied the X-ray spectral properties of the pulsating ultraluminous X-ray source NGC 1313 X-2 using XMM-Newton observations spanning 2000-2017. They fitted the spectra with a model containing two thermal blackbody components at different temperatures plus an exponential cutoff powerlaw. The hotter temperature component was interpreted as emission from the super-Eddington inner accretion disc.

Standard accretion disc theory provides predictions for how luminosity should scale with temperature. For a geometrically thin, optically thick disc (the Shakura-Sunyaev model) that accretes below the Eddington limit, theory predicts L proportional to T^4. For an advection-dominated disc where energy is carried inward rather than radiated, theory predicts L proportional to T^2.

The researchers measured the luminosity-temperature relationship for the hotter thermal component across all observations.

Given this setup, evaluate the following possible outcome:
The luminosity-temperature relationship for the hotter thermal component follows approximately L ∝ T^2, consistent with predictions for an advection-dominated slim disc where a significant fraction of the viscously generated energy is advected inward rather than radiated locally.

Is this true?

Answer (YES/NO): NO